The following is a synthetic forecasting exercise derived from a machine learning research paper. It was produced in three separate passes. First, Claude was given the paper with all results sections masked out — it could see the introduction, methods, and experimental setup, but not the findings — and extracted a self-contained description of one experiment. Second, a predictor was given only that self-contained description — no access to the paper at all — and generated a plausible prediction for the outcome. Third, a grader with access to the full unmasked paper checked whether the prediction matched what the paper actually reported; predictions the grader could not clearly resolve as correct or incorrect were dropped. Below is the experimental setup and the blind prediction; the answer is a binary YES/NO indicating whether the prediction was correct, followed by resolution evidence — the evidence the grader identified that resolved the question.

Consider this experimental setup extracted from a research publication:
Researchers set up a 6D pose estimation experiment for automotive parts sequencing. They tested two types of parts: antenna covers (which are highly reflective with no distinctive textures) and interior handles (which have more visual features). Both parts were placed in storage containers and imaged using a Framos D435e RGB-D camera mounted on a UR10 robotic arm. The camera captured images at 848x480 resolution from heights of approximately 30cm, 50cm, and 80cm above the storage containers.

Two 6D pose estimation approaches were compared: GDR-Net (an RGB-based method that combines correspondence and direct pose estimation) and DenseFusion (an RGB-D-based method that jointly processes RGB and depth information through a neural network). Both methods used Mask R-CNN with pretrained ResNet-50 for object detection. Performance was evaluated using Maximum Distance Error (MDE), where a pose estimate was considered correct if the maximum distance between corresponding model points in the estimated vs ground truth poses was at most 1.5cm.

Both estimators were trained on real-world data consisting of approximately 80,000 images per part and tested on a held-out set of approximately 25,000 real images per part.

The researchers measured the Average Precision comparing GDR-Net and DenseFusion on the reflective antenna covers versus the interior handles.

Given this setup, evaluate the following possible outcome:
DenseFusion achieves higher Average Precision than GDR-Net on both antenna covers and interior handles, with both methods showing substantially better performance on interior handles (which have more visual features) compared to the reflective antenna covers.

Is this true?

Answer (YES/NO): NO